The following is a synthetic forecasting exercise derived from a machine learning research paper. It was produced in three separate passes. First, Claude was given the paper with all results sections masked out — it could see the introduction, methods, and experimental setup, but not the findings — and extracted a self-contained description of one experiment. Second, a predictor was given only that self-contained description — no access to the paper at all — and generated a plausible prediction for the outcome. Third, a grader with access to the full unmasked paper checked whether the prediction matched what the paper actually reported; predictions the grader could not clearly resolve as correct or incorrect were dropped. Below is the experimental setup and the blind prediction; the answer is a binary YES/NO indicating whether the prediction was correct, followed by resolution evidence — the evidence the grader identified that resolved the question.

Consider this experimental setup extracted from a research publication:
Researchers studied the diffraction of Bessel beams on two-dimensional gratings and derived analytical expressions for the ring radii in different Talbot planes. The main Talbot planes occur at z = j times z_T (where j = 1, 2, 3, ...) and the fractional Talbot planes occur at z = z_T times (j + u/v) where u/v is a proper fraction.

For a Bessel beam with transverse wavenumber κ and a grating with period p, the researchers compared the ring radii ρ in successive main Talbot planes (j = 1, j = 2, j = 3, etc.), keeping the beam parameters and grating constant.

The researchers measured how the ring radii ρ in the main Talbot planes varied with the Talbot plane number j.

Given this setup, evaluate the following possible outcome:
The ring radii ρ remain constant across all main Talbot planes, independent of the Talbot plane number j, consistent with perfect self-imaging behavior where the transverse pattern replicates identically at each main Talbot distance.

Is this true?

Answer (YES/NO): NO